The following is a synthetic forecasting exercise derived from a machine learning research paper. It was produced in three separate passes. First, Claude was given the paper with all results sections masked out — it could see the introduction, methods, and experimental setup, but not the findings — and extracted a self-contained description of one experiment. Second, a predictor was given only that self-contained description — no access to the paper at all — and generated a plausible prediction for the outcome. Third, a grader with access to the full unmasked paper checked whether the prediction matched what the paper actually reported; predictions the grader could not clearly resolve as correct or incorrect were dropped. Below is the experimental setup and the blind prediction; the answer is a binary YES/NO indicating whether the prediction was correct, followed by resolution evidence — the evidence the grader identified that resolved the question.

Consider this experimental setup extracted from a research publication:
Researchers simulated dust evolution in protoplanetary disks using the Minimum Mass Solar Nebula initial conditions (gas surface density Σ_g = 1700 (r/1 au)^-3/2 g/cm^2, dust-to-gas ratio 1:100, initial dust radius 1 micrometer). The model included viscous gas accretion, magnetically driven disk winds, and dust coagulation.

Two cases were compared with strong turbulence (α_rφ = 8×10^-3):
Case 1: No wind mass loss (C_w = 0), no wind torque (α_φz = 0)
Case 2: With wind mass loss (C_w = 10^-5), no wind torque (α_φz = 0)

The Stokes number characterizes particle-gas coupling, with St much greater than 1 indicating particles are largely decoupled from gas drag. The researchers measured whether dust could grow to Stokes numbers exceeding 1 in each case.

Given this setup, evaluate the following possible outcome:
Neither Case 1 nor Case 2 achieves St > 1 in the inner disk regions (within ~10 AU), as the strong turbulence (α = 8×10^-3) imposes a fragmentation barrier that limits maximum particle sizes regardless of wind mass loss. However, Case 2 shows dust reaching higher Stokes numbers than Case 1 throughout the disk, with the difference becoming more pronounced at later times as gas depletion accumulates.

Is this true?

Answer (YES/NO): NO